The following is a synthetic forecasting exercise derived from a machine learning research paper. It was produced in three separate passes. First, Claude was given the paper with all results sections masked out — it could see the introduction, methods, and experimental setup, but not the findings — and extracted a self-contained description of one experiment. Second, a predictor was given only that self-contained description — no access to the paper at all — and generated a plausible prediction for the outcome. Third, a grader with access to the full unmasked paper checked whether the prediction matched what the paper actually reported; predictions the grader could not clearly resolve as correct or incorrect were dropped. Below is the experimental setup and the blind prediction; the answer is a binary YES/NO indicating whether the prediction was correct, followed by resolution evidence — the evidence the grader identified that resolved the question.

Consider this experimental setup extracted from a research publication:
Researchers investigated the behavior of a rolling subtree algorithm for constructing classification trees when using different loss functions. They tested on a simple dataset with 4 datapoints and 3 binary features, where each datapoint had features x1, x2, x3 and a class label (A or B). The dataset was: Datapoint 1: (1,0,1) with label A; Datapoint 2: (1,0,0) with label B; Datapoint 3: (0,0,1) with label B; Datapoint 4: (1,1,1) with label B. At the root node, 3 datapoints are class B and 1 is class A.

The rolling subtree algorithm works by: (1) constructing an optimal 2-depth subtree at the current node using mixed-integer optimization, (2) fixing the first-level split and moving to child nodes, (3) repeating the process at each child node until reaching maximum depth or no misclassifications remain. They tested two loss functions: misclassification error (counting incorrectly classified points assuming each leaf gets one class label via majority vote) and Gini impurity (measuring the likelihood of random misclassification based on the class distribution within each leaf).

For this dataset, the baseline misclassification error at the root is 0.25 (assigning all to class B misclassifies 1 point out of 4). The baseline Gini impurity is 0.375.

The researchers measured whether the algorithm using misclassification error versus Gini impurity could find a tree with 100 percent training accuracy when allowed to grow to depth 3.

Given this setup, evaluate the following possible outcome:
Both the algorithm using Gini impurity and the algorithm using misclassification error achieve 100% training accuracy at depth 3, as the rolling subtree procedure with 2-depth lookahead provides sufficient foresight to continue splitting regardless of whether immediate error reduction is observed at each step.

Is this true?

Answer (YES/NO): NO